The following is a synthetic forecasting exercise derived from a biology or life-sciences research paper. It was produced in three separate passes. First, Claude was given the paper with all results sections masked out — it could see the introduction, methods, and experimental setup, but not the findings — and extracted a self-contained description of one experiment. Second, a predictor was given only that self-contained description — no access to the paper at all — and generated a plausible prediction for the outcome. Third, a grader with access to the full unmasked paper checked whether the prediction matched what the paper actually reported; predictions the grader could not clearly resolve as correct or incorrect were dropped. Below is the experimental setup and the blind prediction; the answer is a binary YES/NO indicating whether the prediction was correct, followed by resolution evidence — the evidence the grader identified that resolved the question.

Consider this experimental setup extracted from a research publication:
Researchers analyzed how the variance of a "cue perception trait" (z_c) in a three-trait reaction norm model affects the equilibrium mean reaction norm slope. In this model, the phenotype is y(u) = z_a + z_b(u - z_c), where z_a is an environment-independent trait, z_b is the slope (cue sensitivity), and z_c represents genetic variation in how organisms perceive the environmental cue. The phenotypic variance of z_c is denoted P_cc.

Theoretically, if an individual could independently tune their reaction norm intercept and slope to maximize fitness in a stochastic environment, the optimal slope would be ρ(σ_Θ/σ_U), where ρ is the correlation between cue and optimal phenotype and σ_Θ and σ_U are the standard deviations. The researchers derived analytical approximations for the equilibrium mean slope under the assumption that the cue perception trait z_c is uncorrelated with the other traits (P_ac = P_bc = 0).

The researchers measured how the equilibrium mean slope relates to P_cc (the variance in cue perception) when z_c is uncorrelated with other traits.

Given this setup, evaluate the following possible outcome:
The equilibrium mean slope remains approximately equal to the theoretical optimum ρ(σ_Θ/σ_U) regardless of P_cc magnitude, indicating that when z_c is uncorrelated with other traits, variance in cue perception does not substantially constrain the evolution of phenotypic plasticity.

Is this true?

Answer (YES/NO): NO